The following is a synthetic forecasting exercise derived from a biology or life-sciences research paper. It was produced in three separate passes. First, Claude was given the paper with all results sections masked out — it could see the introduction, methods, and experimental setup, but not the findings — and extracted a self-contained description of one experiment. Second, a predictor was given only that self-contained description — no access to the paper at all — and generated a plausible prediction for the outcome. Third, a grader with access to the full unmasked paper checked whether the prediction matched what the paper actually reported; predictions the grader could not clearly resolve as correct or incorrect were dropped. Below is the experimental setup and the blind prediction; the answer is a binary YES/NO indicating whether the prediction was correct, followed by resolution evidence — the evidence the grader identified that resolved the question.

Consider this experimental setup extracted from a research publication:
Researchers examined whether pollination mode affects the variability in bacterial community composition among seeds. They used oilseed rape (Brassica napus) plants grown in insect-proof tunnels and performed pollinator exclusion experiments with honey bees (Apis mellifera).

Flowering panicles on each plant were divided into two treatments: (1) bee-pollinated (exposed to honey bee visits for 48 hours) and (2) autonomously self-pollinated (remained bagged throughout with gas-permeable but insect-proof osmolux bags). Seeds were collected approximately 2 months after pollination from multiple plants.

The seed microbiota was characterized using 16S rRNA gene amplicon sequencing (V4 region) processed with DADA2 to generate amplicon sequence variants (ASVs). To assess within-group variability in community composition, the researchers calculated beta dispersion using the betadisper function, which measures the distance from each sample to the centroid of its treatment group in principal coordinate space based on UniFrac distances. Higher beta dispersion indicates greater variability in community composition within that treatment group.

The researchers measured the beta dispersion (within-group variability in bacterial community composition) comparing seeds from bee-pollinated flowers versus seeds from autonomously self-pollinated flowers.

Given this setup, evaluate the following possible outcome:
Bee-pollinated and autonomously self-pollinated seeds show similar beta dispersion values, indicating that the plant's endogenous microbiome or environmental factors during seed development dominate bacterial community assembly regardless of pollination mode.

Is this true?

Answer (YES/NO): NO